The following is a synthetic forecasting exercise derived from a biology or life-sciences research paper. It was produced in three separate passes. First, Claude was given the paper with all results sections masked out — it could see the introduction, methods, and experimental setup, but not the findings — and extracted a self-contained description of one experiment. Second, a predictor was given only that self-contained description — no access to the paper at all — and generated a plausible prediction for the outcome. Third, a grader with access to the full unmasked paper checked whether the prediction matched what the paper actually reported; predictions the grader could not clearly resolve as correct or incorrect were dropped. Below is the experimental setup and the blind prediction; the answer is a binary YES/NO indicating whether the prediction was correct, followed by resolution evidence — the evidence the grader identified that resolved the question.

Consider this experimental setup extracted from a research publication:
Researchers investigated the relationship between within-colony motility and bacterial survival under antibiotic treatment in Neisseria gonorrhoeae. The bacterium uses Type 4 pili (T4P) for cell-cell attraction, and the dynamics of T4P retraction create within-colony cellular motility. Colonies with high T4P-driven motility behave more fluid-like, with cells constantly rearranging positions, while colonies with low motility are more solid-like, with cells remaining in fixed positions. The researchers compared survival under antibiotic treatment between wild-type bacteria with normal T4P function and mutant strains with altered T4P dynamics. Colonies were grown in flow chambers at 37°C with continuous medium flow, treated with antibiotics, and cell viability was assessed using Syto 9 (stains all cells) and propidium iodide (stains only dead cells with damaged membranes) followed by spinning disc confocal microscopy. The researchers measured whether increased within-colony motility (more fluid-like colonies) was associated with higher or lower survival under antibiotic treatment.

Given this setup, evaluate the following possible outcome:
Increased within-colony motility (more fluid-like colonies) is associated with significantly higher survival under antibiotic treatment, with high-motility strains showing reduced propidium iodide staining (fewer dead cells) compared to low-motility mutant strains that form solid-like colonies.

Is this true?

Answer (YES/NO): NO